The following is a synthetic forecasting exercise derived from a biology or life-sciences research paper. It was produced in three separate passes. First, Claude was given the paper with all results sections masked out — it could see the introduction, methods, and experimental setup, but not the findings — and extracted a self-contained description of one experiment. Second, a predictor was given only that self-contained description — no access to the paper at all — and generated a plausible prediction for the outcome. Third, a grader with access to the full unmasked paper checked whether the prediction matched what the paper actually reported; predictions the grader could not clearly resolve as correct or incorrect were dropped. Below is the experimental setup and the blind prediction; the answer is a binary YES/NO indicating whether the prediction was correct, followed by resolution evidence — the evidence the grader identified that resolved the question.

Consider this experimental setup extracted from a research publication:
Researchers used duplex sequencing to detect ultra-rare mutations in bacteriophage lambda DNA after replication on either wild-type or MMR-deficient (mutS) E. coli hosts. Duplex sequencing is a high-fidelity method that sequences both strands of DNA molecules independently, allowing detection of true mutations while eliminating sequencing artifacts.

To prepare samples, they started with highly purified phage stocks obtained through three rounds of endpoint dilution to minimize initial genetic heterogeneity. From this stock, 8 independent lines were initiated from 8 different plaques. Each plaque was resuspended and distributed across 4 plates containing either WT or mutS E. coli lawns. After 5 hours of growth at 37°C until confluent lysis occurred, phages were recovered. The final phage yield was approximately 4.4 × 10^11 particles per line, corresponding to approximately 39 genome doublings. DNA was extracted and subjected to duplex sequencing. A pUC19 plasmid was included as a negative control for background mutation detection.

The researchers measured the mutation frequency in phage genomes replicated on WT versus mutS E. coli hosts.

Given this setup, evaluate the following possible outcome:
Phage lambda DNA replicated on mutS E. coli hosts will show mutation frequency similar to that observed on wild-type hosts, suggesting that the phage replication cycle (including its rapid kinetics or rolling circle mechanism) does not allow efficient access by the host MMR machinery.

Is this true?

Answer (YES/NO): NO